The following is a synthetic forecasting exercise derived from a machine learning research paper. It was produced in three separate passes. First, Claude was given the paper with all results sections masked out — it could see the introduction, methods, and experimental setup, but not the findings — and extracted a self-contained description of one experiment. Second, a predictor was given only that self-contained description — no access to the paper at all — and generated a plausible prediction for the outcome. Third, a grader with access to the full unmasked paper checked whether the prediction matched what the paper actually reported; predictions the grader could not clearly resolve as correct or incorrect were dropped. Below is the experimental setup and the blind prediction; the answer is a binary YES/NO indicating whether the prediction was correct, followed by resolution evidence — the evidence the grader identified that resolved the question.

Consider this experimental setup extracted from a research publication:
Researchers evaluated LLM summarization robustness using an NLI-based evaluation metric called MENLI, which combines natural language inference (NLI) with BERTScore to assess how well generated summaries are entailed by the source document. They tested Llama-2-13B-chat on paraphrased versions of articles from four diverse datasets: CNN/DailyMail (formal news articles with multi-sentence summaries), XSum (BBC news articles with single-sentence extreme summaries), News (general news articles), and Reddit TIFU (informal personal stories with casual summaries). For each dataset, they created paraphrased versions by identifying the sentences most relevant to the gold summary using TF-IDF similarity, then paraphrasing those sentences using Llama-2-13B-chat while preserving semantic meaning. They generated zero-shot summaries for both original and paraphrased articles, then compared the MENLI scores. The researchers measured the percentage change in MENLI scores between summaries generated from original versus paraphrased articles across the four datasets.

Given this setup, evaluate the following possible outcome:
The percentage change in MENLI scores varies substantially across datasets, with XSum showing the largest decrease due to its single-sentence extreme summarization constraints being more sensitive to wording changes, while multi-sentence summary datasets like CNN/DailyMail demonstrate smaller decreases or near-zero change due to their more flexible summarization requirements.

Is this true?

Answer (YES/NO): NO